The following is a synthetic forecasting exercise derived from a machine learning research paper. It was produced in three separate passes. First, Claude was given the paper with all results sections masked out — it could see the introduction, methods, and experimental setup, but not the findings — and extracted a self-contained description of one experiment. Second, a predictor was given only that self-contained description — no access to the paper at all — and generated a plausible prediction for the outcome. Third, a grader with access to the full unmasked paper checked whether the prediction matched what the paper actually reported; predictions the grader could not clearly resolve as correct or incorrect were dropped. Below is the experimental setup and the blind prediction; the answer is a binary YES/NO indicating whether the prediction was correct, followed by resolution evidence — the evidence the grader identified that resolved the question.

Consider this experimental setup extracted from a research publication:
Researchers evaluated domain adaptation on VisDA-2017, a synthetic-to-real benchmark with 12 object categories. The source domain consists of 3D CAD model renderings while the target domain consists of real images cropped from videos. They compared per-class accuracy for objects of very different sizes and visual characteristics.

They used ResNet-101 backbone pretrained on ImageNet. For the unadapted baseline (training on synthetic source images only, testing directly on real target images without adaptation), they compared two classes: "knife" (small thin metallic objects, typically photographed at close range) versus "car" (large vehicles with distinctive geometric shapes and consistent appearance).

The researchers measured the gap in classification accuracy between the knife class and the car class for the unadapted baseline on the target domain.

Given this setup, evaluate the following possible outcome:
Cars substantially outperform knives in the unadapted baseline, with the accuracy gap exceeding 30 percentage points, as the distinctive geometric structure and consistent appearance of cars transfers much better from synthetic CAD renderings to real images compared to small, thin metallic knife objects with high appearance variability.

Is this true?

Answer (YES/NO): YES